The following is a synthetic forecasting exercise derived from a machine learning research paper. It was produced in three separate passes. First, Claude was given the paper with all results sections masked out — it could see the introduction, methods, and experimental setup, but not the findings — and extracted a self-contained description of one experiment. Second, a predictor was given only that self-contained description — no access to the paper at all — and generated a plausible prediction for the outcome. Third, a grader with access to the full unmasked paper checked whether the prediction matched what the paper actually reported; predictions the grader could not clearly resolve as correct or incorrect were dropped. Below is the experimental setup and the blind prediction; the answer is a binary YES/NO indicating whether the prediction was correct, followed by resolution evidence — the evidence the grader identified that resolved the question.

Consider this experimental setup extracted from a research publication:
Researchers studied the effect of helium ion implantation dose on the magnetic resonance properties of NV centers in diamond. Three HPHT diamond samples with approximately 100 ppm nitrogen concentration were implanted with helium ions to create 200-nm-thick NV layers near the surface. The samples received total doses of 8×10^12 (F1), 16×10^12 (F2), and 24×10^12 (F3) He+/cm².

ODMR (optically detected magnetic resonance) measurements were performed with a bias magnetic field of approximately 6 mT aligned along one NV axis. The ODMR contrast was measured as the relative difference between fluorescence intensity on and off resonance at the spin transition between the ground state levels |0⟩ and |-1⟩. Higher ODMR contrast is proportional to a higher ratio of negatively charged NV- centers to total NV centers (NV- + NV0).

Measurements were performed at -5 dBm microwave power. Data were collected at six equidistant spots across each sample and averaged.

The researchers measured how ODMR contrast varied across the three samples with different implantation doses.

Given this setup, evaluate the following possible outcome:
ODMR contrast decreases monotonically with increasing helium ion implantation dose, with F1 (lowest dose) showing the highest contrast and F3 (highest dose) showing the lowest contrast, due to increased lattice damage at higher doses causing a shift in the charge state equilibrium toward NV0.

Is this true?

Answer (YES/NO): NO